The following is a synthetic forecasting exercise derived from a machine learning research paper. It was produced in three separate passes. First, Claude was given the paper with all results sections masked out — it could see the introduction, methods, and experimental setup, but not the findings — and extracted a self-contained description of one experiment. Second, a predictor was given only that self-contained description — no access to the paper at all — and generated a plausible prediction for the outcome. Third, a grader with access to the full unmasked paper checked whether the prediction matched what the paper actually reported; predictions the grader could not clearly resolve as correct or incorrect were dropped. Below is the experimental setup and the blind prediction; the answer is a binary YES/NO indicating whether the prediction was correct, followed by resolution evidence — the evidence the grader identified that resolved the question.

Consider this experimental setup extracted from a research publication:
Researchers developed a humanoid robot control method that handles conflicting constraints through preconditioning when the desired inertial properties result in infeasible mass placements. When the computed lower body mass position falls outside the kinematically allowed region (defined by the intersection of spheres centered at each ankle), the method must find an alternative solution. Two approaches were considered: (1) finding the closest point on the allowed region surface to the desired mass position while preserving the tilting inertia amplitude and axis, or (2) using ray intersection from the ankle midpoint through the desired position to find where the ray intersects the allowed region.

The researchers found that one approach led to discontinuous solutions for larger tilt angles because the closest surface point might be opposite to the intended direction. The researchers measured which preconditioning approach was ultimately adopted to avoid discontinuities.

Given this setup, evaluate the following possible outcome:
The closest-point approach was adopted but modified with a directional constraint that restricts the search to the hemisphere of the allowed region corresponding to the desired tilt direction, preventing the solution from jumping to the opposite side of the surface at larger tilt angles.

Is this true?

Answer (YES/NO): NO